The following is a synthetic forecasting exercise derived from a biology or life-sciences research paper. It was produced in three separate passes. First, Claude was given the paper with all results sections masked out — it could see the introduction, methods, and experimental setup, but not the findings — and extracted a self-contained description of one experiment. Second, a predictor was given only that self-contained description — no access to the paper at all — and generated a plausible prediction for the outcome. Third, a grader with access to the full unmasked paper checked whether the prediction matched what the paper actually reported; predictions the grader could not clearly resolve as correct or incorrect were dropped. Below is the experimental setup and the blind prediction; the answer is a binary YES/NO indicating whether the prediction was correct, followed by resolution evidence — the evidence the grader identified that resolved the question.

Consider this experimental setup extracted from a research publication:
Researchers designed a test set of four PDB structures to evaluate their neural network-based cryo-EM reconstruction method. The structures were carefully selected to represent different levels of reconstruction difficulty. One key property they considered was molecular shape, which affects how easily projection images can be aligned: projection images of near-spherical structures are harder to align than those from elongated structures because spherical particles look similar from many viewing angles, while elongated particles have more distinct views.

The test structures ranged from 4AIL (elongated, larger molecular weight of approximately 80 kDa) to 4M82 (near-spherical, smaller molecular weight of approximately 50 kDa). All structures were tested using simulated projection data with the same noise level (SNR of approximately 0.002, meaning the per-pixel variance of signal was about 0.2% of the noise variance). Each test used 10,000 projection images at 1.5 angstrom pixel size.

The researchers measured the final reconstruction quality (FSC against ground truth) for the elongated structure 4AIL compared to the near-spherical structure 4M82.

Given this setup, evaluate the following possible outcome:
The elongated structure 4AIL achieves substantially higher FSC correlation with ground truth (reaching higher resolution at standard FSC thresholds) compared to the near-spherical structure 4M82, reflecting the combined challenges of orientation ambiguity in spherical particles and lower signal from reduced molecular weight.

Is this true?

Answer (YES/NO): YES